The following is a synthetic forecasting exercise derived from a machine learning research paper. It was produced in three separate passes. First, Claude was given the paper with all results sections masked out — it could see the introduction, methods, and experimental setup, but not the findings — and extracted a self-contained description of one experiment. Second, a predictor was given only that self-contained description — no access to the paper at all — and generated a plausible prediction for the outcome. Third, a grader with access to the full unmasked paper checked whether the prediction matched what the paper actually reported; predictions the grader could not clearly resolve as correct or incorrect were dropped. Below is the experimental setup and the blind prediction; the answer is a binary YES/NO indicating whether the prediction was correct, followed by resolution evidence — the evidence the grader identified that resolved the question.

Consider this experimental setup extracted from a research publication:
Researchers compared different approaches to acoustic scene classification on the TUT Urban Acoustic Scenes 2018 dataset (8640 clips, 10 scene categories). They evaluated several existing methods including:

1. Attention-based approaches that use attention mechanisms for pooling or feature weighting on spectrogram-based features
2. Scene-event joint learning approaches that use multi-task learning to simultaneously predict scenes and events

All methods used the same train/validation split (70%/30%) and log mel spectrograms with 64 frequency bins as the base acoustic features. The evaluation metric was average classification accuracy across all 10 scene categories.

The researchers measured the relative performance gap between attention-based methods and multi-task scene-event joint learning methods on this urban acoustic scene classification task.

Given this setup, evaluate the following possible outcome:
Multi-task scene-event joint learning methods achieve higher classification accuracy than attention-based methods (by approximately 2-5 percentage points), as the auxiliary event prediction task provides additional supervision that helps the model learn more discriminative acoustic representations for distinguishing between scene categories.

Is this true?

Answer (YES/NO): NO